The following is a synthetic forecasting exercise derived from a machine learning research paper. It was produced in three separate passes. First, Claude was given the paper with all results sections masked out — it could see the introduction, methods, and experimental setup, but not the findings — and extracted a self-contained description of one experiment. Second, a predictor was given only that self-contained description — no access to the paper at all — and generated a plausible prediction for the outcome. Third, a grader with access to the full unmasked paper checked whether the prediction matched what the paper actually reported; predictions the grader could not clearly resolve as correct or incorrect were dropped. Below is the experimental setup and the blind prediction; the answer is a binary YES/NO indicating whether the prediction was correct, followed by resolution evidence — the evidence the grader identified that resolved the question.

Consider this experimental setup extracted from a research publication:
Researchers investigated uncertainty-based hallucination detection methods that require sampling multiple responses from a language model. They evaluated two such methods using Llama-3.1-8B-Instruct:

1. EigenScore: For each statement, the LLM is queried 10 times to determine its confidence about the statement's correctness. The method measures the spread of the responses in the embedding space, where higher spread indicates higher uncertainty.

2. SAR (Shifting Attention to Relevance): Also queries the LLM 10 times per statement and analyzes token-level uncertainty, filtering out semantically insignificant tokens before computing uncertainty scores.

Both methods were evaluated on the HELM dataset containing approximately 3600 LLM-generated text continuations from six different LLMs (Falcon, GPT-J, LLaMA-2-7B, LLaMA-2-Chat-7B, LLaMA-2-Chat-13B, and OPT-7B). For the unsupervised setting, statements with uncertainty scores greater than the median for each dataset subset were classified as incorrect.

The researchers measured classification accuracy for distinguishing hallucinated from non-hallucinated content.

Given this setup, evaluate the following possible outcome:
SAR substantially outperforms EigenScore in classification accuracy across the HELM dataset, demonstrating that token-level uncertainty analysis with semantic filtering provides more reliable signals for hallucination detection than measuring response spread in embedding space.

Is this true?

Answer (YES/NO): YES